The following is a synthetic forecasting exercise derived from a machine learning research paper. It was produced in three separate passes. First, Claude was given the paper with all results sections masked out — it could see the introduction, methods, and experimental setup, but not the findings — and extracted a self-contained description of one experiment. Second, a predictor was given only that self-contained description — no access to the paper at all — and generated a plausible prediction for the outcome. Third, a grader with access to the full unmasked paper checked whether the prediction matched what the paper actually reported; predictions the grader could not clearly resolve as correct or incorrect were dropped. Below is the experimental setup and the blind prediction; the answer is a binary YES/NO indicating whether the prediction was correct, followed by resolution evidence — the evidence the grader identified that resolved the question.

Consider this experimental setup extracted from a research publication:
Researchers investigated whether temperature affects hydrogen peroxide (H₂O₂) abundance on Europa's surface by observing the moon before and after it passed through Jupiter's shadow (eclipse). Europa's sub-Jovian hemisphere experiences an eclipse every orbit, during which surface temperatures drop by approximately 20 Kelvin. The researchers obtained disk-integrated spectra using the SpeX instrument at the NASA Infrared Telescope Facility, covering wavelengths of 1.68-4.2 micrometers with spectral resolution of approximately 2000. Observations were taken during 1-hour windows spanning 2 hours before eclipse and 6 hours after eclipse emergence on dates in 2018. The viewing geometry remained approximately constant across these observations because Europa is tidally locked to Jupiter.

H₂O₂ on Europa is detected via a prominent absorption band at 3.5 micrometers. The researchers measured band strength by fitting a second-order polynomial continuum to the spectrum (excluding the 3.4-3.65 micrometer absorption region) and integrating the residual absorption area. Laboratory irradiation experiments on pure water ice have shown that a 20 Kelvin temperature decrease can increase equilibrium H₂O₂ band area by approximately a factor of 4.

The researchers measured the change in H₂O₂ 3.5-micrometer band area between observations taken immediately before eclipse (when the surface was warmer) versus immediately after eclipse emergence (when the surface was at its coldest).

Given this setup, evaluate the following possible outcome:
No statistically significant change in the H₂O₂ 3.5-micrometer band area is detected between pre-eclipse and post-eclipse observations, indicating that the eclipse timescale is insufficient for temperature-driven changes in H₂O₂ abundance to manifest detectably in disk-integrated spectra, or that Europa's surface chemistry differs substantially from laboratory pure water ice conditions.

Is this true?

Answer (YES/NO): NO